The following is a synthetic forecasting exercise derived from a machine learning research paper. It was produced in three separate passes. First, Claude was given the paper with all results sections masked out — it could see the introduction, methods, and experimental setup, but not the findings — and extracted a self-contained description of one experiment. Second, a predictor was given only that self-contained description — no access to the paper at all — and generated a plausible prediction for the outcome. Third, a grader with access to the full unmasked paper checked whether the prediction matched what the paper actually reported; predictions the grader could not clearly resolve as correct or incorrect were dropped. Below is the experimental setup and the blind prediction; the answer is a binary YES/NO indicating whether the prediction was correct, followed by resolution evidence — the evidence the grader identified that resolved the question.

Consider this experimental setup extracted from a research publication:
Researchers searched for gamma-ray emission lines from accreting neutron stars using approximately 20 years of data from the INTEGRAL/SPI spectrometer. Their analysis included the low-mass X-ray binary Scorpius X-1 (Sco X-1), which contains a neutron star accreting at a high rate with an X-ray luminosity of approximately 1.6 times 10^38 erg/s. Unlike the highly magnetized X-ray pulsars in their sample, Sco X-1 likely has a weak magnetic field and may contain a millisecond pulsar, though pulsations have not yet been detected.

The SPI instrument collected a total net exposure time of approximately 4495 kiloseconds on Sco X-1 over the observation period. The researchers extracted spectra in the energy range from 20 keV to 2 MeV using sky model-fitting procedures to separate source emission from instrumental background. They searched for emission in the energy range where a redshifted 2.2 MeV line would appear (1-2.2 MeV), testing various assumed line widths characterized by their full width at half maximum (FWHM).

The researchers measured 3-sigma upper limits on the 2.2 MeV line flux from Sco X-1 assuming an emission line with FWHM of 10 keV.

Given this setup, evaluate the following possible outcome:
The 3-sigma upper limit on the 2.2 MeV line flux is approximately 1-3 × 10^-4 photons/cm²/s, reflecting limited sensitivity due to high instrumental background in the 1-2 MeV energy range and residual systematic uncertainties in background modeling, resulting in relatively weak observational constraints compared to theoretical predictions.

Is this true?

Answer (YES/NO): YES